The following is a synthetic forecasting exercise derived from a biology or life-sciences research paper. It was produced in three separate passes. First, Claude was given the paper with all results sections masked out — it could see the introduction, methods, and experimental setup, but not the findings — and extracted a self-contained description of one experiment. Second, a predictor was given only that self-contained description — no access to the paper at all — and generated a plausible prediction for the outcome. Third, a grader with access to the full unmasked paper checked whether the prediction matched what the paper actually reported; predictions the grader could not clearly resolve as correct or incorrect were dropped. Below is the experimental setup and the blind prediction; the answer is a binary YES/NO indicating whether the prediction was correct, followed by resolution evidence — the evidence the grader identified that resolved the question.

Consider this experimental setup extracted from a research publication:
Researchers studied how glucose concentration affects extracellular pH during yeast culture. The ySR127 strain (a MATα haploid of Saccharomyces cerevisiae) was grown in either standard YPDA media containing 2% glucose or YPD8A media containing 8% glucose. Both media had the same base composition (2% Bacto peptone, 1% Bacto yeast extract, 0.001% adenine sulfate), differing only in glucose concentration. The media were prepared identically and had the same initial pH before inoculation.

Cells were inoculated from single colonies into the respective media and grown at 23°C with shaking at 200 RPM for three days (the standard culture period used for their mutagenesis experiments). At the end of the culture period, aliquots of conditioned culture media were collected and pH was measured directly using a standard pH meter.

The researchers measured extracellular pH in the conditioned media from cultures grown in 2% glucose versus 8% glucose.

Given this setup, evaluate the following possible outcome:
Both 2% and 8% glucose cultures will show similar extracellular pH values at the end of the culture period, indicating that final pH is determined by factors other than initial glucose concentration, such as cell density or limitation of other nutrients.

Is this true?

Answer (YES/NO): NO